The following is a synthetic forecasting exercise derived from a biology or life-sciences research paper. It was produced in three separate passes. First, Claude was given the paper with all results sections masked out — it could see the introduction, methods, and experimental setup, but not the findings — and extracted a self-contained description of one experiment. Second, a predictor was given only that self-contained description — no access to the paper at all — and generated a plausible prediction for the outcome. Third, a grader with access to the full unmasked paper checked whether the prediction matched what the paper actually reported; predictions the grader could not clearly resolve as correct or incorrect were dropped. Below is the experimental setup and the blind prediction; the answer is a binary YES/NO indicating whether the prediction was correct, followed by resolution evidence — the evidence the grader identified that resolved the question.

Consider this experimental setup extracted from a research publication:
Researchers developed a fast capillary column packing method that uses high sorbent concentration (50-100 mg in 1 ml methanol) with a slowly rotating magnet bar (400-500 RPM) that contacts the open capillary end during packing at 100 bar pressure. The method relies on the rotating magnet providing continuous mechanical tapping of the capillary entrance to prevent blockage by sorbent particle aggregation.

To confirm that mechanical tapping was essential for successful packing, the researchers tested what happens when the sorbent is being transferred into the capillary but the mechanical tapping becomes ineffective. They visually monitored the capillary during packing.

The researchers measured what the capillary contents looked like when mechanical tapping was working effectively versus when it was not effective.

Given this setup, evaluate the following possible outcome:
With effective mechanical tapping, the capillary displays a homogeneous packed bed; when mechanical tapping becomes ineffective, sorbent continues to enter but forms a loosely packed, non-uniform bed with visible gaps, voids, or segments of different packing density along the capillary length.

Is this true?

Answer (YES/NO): NO